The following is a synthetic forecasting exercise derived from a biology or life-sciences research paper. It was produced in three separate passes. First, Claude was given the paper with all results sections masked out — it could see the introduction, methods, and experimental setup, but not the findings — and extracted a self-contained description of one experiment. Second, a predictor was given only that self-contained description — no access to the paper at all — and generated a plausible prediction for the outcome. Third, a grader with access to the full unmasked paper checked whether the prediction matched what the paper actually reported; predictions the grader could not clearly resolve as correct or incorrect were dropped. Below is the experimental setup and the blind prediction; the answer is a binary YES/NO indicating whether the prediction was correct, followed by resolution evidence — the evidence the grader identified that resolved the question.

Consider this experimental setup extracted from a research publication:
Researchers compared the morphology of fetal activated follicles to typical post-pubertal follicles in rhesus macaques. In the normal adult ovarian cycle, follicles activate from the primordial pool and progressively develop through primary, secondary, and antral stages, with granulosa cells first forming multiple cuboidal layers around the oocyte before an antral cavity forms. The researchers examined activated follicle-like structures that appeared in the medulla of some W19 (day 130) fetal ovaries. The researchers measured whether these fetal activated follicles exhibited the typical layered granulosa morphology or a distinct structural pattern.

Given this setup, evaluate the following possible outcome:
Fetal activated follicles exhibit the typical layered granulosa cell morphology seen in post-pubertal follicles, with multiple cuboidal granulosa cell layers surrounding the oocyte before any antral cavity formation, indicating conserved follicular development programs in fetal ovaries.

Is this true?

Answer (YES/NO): NO